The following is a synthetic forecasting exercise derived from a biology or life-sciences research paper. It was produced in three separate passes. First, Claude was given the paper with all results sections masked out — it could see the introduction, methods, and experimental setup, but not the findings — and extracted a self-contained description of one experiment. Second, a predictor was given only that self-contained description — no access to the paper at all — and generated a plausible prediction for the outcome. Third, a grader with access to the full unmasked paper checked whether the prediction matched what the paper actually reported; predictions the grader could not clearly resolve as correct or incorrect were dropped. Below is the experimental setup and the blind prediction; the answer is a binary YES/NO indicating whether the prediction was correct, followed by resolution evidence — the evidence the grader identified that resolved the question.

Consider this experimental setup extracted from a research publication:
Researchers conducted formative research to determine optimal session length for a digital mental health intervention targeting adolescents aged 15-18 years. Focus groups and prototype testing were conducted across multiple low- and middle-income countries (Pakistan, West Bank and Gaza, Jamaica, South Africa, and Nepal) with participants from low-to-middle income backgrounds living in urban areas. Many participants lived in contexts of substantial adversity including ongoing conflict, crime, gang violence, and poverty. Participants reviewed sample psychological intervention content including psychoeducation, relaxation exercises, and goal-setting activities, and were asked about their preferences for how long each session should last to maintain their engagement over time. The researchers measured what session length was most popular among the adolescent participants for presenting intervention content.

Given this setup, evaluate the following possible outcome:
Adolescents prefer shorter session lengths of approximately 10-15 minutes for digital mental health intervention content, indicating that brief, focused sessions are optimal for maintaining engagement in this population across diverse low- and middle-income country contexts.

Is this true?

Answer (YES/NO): NO